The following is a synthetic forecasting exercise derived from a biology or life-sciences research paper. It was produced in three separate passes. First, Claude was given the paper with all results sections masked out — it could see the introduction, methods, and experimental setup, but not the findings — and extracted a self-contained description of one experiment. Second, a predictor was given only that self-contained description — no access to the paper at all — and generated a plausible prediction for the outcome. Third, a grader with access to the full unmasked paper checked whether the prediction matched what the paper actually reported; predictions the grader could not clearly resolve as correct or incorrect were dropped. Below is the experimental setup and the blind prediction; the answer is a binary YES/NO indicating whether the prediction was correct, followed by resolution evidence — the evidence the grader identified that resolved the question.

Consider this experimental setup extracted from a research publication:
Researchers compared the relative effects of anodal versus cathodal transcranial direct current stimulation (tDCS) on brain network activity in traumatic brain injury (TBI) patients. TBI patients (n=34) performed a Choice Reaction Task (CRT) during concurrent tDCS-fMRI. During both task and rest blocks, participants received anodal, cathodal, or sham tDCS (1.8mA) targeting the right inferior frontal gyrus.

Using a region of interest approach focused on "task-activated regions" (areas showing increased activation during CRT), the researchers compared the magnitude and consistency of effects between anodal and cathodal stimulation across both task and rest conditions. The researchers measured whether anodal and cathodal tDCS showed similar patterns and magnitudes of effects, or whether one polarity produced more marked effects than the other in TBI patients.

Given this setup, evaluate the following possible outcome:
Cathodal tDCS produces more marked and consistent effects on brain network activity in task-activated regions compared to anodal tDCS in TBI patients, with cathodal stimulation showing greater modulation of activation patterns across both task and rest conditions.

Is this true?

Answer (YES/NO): YES